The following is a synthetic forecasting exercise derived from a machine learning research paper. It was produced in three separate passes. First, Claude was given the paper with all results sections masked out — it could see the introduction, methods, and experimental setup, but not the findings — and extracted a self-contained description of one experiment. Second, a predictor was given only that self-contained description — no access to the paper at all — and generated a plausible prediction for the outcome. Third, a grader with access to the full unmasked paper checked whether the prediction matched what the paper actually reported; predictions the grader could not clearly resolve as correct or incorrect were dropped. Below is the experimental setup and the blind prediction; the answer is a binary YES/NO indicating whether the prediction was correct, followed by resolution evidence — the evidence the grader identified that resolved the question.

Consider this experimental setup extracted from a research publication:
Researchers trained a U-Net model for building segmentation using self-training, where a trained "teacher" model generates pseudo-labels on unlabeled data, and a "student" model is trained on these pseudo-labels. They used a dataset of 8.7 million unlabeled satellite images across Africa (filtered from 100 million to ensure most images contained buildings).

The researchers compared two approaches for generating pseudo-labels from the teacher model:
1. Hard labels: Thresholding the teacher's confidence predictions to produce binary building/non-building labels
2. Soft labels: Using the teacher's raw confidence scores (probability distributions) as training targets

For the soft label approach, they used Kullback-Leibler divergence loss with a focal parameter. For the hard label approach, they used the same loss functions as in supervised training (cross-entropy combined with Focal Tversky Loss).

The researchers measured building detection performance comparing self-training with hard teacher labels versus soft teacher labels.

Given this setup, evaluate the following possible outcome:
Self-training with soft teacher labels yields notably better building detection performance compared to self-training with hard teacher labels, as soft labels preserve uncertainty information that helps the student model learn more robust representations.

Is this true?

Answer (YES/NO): YES